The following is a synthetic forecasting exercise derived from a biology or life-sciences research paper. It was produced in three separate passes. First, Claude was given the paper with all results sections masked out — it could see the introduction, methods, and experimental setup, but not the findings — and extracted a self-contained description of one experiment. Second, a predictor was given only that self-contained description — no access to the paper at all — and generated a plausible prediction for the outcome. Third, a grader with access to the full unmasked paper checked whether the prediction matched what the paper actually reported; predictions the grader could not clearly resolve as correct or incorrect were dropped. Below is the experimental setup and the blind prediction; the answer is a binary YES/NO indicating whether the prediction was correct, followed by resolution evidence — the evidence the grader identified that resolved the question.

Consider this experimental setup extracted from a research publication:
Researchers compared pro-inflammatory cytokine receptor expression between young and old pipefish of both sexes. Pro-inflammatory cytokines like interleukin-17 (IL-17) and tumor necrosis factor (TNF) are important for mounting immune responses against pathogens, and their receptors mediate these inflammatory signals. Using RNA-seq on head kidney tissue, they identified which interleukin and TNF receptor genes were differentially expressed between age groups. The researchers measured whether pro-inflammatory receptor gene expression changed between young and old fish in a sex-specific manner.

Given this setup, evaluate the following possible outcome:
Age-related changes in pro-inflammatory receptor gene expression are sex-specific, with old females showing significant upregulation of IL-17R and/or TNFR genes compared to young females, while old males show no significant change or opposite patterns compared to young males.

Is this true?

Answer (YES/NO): NO